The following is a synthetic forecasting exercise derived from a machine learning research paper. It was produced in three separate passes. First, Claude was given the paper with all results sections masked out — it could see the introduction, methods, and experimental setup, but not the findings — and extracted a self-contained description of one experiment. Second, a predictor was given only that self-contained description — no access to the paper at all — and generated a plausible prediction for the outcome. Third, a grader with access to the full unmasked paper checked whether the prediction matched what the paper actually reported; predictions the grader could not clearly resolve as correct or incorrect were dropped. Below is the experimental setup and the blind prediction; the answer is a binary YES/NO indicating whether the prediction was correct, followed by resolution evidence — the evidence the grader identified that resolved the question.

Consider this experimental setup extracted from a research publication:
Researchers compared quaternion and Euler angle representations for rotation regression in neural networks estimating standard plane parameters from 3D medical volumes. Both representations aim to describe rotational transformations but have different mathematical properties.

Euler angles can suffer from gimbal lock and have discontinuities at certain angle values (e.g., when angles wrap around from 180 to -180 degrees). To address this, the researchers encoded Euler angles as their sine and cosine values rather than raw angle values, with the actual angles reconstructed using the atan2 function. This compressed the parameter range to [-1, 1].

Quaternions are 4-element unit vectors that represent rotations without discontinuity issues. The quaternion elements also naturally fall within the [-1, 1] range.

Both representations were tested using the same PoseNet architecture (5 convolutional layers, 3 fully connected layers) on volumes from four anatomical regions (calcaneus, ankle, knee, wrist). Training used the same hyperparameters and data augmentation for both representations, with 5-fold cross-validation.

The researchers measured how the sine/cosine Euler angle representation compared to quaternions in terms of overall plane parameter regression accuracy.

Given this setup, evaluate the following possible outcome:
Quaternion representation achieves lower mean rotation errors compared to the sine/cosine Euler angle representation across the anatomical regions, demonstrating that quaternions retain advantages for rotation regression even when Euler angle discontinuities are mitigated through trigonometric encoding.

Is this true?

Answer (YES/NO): NO